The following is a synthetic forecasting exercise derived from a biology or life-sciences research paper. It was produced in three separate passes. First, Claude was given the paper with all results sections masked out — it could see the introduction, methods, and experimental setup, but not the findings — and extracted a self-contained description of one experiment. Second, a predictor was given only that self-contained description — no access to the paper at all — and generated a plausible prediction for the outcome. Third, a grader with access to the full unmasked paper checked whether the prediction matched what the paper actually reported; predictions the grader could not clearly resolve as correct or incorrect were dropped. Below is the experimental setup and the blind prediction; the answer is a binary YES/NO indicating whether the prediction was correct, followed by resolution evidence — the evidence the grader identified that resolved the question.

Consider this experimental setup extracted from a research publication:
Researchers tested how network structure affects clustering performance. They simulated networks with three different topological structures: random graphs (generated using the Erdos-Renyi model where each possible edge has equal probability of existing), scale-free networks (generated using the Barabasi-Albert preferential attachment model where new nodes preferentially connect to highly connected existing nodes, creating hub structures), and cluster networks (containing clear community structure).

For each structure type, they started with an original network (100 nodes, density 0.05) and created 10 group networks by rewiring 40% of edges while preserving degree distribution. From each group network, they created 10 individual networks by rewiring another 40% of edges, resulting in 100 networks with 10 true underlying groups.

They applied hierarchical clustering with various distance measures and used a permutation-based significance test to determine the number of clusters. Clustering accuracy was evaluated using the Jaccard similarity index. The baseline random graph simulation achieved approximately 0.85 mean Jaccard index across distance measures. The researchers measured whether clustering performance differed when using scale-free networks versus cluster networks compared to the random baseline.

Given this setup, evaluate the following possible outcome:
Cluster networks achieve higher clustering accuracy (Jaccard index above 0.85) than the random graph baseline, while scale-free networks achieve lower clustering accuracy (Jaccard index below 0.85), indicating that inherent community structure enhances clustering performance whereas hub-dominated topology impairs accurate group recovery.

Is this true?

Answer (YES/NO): NO